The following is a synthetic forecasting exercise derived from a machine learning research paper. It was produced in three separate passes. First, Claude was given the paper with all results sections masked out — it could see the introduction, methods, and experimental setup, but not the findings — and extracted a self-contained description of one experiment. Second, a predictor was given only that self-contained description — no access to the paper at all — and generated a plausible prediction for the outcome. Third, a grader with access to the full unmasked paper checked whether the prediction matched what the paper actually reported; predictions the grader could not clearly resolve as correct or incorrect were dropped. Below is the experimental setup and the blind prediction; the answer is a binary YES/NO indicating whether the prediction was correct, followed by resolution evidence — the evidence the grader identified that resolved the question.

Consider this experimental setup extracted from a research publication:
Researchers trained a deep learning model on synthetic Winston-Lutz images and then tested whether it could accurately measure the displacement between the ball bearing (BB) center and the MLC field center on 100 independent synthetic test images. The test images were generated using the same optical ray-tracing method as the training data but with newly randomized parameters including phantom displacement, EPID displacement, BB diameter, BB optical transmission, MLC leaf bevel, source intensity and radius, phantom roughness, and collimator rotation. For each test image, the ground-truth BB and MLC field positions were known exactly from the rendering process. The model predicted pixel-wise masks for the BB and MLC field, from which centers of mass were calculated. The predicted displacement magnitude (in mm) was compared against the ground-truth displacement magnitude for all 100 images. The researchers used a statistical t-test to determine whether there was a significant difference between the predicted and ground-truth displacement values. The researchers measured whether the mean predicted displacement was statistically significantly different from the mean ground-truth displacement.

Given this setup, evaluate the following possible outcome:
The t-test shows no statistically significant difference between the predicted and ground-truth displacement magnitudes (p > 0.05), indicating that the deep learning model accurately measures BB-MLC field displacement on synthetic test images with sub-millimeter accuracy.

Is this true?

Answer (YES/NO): YES